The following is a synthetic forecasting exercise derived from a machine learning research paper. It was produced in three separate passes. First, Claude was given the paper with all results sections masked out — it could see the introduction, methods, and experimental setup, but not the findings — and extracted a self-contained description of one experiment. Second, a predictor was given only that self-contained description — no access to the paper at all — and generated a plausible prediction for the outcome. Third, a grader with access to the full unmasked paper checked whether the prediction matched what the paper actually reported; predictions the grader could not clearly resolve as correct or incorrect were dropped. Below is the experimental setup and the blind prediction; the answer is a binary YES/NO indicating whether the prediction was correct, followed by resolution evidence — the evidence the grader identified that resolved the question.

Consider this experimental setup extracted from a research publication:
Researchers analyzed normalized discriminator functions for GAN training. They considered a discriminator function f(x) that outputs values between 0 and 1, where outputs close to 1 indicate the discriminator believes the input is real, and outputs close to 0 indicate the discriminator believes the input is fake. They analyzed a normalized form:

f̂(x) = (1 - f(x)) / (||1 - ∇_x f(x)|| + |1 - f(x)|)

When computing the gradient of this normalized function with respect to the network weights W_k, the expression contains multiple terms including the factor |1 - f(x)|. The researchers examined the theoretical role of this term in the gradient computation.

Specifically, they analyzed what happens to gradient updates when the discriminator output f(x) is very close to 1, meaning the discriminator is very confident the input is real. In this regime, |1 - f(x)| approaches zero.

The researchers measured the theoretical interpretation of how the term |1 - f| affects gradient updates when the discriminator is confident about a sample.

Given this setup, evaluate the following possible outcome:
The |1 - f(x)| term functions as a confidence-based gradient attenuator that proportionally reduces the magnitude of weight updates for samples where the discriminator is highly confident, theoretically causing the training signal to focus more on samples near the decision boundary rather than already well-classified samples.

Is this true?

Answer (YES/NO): NO